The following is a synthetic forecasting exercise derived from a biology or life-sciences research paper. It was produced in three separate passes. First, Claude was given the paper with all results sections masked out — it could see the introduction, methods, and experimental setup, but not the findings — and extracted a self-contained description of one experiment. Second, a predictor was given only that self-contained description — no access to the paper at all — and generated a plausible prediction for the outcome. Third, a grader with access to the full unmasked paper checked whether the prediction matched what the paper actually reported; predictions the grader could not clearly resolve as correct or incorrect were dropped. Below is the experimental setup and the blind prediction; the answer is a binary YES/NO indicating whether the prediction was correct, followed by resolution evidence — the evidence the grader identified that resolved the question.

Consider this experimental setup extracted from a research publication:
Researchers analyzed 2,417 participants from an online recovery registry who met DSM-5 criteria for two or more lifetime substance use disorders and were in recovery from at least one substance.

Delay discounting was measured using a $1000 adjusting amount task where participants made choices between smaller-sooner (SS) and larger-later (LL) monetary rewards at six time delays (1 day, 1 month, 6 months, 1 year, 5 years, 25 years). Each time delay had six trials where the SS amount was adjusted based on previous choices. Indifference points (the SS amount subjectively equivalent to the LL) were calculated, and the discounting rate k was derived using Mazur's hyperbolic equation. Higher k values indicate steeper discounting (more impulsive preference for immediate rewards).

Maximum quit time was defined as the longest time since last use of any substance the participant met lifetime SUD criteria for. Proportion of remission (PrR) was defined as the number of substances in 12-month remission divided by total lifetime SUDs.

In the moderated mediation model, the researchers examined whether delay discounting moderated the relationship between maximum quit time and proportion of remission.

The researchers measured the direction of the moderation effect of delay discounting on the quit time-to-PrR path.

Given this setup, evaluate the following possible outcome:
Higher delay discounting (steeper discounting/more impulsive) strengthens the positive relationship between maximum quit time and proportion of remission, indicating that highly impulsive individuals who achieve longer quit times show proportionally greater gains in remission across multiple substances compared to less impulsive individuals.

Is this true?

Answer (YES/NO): NO